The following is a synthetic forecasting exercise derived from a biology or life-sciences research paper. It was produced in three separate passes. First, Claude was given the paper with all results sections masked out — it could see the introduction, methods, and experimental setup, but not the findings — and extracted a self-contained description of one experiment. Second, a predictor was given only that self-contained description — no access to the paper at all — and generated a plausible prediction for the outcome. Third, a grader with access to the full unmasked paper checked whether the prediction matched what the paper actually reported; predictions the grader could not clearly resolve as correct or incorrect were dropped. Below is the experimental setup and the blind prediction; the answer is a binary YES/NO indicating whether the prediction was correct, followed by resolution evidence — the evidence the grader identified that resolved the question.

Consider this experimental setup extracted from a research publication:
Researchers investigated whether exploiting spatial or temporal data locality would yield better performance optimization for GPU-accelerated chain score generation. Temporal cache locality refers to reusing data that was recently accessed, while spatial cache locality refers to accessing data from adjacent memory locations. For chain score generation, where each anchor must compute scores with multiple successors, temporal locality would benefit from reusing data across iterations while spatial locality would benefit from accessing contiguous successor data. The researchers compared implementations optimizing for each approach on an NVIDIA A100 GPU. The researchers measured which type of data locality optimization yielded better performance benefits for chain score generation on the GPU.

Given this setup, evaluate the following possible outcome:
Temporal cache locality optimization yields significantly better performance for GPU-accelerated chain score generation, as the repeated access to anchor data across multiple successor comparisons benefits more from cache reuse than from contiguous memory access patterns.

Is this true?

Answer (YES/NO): NO